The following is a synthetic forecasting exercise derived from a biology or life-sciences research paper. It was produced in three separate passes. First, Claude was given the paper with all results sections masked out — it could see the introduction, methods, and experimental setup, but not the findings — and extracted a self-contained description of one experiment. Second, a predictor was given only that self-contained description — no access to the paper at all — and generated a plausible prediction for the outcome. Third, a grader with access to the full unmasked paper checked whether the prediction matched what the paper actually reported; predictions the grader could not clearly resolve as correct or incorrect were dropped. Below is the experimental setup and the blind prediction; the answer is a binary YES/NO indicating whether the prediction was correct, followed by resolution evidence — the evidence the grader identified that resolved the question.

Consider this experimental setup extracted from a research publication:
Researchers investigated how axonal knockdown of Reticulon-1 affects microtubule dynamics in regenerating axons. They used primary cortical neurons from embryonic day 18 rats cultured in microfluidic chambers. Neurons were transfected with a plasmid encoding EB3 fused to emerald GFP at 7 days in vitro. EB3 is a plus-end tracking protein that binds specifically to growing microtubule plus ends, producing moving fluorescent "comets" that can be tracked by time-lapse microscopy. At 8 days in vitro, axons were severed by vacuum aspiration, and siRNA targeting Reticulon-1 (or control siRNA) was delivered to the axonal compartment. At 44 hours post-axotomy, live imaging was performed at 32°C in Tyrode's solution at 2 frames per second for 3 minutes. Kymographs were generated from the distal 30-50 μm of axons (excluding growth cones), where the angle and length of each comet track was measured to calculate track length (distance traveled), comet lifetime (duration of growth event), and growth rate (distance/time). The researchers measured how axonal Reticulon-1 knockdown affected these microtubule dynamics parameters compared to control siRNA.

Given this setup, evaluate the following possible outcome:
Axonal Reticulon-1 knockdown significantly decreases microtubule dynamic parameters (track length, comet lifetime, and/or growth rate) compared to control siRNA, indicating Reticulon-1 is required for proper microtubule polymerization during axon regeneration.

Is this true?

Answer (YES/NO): NO